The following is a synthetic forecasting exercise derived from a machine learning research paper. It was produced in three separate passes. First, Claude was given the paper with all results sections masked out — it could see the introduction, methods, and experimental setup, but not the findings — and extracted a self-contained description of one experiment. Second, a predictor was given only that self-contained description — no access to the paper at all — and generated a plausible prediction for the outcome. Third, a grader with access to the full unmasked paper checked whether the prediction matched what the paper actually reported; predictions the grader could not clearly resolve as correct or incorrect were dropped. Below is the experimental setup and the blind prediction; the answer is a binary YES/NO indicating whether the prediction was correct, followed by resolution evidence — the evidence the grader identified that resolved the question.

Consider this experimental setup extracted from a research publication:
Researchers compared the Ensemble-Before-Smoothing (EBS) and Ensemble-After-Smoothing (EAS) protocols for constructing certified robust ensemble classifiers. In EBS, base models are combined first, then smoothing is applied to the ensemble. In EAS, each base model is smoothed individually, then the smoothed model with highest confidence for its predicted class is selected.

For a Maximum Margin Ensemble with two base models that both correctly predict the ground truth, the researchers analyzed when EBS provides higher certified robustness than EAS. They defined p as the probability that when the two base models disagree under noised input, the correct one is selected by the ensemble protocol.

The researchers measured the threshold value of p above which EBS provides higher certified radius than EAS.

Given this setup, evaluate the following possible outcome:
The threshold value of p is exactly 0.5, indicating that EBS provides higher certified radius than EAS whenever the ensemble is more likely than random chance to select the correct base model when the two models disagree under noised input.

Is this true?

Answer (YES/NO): NO